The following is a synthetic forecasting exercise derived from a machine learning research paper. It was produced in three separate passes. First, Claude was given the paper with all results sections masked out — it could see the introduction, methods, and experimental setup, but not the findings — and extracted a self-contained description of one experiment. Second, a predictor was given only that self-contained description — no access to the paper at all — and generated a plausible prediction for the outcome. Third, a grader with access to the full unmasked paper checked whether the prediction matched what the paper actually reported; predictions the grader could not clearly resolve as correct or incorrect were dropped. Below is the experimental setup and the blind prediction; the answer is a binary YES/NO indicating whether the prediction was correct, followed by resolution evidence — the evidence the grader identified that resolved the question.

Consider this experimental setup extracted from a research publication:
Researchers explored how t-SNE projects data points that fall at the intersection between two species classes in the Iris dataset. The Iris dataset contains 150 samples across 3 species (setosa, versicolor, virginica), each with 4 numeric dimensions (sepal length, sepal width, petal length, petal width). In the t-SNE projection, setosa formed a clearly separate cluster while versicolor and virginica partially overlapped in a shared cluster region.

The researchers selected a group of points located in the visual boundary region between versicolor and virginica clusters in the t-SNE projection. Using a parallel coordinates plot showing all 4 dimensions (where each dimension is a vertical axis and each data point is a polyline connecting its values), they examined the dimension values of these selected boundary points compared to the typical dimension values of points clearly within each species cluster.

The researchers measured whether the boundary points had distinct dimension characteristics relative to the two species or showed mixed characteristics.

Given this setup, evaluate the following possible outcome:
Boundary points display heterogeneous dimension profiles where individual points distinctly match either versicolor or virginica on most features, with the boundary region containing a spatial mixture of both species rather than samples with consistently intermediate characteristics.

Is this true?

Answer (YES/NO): NO